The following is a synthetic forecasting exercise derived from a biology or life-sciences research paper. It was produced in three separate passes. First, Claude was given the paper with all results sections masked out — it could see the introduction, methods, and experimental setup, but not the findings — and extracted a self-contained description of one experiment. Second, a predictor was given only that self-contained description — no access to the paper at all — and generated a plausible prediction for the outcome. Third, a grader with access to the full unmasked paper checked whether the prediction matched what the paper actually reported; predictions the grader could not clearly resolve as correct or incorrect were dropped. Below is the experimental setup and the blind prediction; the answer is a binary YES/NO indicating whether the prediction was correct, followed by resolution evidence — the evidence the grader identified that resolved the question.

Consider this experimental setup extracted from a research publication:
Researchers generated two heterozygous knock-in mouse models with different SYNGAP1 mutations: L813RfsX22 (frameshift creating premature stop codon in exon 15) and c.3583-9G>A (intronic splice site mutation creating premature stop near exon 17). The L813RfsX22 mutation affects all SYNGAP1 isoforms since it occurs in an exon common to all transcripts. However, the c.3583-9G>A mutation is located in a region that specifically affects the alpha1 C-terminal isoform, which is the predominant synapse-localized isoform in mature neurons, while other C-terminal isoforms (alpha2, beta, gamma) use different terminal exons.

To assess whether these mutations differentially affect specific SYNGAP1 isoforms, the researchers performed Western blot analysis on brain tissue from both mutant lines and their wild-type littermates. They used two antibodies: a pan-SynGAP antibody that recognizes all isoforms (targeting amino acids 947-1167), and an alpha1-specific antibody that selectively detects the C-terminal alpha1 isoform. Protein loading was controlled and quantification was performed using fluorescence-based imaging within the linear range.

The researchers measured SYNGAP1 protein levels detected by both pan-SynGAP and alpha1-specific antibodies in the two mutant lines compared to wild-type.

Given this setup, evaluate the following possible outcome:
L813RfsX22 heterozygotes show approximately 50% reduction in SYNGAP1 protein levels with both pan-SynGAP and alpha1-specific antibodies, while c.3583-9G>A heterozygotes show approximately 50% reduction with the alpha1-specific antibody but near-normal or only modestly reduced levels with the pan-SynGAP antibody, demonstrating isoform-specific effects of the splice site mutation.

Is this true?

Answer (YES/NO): NO